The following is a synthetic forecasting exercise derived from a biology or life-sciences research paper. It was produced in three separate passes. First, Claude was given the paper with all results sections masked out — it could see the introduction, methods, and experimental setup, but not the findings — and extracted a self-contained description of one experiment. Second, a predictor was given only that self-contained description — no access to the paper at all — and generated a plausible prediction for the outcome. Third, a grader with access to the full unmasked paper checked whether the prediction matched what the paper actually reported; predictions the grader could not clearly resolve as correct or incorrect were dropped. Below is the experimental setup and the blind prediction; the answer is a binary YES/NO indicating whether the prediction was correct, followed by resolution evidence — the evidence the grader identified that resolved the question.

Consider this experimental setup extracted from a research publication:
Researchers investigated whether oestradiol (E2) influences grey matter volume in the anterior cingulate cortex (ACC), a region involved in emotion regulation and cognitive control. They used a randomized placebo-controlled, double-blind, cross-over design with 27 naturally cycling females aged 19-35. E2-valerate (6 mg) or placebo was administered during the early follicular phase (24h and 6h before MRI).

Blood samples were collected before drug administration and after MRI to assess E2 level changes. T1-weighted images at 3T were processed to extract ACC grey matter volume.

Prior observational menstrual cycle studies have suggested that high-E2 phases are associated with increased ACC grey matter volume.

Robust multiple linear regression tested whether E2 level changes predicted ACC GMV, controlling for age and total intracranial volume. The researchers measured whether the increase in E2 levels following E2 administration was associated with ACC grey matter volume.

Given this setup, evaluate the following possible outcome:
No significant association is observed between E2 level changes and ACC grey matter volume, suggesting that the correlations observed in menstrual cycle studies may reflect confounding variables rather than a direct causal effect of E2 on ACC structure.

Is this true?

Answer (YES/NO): YES